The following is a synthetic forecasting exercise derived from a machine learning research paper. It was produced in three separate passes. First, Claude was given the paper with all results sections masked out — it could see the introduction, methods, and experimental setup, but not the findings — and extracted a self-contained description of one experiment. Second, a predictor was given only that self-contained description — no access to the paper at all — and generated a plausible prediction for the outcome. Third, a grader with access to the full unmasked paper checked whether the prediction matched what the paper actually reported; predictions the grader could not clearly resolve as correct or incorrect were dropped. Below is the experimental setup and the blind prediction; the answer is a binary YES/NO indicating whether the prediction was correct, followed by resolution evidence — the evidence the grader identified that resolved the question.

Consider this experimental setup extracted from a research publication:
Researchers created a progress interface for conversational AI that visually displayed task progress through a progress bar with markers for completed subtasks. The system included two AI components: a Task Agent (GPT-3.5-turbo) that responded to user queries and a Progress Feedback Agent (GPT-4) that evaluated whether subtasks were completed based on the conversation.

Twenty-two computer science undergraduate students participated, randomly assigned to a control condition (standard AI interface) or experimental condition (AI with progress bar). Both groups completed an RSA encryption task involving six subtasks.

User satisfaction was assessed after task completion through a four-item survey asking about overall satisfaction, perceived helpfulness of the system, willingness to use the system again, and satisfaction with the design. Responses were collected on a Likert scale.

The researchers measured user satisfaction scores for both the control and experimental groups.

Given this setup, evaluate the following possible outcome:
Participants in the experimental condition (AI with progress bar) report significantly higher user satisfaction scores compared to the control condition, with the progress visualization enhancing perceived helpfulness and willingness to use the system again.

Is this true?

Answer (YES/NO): NO